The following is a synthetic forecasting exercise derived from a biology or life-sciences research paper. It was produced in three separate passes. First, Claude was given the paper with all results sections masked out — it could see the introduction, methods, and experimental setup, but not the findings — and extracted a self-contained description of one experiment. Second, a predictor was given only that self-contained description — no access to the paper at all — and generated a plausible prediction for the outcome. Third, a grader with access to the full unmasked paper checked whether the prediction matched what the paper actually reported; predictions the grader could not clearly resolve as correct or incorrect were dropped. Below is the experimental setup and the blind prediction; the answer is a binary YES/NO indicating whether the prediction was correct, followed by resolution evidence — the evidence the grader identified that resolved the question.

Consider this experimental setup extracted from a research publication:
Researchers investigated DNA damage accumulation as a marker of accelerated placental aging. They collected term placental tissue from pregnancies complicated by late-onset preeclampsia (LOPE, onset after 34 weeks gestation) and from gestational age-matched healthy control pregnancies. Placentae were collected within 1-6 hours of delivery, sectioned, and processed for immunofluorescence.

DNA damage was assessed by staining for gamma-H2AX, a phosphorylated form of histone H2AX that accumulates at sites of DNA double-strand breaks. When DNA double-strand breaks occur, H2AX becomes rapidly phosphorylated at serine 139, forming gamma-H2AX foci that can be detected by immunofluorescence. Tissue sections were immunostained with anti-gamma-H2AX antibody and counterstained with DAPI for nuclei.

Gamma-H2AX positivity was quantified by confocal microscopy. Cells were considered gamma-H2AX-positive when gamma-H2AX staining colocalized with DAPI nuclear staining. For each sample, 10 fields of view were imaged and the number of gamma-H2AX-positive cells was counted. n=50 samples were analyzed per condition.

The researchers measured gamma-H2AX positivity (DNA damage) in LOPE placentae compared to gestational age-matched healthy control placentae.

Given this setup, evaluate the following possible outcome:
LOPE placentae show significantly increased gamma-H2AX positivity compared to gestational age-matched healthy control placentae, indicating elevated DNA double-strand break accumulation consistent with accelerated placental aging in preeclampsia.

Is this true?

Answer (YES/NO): YES